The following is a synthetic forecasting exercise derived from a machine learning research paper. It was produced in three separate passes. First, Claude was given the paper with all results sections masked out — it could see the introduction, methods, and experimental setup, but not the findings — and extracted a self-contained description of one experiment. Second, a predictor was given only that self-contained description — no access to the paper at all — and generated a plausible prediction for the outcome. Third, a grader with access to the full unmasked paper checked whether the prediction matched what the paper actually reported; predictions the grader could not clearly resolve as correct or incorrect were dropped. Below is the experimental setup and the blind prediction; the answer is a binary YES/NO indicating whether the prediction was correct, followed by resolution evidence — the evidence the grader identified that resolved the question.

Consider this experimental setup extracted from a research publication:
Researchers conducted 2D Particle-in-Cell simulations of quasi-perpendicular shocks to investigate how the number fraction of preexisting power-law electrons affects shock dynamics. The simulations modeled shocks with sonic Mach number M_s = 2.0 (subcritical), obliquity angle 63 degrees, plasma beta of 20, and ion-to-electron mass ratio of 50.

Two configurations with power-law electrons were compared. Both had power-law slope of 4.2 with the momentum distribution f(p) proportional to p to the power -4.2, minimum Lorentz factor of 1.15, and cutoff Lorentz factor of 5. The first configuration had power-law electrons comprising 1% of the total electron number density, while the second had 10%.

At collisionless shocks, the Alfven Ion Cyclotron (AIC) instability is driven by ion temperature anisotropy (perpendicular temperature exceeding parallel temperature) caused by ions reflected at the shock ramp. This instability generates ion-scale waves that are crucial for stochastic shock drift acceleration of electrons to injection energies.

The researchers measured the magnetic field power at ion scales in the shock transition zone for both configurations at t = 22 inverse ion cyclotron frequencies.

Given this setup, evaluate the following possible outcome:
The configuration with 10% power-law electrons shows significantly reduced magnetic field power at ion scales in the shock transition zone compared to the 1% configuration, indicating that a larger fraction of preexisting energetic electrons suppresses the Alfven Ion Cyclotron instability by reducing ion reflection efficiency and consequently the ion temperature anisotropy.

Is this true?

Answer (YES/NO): NO